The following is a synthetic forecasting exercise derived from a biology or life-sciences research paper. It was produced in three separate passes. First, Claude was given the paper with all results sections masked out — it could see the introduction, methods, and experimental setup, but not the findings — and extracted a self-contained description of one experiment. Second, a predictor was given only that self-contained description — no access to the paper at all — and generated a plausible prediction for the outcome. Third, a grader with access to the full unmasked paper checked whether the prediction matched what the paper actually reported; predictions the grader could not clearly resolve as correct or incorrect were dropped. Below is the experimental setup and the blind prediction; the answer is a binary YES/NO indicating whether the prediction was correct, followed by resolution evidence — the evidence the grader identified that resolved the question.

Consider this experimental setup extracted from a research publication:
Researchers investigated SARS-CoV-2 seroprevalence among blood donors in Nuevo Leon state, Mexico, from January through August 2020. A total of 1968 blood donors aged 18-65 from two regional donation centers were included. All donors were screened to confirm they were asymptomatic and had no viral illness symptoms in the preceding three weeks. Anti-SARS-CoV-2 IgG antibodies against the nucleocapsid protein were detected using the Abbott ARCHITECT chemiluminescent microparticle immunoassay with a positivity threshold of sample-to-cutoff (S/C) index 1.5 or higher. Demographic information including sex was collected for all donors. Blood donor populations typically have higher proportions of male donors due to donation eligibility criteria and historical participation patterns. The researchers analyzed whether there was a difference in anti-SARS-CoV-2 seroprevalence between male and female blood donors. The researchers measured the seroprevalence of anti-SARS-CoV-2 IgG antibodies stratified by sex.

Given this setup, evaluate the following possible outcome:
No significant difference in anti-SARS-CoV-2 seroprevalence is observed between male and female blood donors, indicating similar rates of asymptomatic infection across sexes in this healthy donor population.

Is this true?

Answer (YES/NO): NO